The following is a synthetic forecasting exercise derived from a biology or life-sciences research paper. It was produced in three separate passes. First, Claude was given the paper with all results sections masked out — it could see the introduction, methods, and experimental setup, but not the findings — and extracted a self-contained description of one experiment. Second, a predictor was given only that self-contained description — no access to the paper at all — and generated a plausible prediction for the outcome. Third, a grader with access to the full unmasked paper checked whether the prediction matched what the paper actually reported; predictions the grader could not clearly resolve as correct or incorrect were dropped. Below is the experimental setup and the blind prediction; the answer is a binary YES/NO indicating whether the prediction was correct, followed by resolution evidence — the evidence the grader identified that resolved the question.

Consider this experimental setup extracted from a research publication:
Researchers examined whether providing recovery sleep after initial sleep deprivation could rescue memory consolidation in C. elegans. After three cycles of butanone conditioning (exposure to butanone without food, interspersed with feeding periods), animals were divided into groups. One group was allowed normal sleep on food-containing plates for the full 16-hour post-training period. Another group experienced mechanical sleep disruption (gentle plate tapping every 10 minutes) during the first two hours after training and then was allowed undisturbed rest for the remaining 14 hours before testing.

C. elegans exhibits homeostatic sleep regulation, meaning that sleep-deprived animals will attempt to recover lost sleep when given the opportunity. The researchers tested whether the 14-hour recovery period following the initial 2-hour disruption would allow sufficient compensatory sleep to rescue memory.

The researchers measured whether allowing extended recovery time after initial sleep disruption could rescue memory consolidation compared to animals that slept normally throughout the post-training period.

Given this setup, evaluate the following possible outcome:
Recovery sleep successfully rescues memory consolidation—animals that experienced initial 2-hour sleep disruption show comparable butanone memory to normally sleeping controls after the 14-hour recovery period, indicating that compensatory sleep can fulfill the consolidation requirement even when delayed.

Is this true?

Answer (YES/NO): NO